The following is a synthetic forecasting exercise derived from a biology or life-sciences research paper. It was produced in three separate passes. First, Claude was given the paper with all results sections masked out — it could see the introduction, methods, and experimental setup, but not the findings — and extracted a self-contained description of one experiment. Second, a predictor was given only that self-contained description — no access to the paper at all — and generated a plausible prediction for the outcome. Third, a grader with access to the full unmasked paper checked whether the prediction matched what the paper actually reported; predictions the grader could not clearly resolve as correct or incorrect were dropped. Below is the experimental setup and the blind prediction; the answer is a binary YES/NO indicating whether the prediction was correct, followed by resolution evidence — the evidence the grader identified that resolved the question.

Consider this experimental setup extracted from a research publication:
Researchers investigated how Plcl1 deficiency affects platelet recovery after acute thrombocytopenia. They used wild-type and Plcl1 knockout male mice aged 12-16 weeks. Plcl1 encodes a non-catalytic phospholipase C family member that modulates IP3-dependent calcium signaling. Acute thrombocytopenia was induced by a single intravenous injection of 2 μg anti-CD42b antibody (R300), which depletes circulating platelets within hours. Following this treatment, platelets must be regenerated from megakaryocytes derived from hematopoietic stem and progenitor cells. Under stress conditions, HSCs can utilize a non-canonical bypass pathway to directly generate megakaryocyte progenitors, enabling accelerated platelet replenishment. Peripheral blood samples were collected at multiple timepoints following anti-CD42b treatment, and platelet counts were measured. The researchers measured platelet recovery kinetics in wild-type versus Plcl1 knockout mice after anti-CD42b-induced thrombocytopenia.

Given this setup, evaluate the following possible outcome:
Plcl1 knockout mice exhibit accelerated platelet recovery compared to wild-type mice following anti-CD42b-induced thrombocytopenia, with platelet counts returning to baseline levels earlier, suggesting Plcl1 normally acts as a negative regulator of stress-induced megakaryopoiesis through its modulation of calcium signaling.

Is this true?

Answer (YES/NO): NO